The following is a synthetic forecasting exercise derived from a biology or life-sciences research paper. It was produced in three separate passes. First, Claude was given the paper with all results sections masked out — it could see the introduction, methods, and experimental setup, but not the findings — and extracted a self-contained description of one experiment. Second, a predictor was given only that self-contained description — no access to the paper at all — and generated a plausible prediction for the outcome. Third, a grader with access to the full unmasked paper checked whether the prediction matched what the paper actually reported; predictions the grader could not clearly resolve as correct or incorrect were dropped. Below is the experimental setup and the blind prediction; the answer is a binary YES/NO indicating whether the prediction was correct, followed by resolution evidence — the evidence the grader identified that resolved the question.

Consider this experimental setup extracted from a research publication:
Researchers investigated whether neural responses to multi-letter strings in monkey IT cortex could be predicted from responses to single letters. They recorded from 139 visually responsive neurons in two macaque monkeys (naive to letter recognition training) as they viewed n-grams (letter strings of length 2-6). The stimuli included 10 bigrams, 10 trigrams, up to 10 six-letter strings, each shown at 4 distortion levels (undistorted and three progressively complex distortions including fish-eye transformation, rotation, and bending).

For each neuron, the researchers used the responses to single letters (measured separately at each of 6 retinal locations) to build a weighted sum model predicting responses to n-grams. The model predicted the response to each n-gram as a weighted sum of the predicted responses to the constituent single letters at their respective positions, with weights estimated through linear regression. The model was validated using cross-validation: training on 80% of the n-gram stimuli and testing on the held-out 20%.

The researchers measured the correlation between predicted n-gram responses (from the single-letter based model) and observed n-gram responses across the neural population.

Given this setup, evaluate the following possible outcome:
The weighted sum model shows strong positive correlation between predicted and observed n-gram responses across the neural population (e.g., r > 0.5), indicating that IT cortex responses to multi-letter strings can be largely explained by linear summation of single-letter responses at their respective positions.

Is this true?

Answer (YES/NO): NO